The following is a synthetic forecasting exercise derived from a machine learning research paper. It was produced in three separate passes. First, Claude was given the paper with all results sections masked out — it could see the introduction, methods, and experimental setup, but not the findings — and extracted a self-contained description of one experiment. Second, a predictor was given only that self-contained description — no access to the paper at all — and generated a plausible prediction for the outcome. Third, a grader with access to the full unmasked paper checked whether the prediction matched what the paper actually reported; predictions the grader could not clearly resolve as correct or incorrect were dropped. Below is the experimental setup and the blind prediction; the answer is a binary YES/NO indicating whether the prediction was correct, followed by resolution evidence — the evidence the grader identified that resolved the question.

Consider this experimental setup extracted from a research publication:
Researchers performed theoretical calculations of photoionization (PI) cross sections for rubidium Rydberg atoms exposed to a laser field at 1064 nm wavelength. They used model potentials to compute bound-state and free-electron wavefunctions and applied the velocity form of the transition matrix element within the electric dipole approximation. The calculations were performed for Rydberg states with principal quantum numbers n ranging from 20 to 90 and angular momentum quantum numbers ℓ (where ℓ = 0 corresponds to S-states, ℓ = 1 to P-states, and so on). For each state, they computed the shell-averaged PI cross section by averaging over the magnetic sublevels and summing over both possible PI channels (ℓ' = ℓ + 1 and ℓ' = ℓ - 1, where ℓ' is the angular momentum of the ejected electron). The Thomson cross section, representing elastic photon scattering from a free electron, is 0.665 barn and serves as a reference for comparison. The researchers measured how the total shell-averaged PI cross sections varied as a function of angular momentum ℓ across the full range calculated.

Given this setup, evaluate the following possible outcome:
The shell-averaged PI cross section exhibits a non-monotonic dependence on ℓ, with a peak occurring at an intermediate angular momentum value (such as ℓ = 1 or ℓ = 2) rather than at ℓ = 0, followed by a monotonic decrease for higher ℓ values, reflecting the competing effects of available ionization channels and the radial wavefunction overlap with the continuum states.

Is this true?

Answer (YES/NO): YES